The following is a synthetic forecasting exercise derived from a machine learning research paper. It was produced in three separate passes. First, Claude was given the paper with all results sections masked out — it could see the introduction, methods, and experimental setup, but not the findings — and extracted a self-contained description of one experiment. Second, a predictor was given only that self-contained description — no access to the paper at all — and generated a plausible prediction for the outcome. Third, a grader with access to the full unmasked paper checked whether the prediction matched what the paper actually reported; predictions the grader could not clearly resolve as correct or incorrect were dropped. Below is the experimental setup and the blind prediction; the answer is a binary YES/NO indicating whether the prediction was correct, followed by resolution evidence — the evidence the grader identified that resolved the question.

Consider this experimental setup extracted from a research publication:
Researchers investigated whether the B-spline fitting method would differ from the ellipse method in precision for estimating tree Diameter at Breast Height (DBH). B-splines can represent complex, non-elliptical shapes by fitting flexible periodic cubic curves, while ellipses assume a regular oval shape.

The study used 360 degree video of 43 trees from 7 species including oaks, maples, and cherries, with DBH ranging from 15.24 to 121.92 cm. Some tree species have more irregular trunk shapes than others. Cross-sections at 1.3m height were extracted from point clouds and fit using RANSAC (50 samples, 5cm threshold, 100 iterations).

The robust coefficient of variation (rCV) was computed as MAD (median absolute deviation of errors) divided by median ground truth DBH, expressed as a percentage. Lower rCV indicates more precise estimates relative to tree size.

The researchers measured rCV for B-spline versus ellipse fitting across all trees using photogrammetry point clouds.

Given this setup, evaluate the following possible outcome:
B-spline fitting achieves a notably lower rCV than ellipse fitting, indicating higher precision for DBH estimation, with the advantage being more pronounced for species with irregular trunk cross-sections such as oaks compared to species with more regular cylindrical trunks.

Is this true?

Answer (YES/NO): NO